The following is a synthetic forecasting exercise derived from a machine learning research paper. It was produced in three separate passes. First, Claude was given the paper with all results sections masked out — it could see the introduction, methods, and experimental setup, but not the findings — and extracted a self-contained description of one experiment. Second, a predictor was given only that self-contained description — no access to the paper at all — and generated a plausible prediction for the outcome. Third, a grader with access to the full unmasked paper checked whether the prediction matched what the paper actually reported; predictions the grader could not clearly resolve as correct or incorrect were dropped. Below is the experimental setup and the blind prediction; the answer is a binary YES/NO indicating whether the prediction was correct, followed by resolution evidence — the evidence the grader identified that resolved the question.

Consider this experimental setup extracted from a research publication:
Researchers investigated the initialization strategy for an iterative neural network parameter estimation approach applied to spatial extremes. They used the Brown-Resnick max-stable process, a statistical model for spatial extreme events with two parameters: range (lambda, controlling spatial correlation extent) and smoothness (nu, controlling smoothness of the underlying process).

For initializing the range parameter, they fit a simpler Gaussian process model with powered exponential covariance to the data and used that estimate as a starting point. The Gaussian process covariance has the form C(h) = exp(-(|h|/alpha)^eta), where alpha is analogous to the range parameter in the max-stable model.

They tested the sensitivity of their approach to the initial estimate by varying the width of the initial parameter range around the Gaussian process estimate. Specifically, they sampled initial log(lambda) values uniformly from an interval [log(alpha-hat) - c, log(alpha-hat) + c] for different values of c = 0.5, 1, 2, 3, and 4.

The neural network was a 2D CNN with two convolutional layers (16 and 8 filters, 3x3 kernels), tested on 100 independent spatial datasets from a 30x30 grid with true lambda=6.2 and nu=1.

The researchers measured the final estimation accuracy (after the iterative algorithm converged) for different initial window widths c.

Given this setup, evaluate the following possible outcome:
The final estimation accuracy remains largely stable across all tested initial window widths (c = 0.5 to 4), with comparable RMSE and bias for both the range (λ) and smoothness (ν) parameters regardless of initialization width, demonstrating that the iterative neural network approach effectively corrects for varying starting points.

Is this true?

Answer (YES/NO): YES